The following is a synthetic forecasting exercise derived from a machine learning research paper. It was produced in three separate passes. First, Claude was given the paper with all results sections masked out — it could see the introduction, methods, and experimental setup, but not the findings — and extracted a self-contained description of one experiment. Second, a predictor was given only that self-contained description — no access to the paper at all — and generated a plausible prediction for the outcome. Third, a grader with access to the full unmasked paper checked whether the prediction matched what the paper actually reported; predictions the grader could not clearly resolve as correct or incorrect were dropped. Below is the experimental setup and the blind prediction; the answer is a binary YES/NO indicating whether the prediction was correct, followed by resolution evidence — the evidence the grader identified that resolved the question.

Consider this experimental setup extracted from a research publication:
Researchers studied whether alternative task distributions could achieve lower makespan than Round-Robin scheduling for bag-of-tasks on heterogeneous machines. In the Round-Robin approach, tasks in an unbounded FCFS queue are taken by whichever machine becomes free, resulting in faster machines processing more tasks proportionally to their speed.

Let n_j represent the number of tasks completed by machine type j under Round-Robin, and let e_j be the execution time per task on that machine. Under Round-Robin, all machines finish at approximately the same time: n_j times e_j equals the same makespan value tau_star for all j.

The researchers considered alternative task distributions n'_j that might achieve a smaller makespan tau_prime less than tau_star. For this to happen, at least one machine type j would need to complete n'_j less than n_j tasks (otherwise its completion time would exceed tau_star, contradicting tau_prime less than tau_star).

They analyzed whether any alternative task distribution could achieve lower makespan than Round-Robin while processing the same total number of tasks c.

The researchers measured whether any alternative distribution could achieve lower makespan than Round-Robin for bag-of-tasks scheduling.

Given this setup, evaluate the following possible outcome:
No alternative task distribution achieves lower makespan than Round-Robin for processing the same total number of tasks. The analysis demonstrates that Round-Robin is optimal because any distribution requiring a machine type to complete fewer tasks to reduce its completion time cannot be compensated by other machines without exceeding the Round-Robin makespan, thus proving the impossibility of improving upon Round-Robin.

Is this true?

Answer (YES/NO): YES